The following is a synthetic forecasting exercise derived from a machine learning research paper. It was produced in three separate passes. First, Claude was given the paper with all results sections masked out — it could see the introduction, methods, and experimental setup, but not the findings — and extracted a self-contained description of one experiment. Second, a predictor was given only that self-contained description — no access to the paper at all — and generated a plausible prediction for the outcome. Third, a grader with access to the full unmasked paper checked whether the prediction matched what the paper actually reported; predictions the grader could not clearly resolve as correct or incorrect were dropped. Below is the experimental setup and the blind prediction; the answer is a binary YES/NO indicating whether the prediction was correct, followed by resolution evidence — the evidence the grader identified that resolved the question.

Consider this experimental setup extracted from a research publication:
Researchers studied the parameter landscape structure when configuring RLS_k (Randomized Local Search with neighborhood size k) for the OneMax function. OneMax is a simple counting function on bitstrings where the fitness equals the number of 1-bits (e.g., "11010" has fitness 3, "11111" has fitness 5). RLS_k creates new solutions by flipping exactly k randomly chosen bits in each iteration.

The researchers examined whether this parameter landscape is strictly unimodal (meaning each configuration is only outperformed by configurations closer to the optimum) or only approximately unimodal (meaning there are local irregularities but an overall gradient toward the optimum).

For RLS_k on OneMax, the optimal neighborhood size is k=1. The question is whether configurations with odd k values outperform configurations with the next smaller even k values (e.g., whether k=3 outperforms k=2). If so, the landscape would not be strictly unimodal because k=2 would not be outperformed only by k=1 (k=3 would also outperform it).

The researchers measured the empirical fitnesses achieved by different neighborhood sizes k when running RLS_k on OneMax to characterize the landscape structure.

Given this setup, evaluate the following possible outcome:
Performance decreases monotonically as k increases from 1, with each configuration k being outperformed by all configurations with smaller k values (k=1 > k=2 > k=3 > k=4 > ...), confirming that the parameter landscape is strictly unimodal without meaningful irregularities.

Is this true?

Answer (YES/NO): NO